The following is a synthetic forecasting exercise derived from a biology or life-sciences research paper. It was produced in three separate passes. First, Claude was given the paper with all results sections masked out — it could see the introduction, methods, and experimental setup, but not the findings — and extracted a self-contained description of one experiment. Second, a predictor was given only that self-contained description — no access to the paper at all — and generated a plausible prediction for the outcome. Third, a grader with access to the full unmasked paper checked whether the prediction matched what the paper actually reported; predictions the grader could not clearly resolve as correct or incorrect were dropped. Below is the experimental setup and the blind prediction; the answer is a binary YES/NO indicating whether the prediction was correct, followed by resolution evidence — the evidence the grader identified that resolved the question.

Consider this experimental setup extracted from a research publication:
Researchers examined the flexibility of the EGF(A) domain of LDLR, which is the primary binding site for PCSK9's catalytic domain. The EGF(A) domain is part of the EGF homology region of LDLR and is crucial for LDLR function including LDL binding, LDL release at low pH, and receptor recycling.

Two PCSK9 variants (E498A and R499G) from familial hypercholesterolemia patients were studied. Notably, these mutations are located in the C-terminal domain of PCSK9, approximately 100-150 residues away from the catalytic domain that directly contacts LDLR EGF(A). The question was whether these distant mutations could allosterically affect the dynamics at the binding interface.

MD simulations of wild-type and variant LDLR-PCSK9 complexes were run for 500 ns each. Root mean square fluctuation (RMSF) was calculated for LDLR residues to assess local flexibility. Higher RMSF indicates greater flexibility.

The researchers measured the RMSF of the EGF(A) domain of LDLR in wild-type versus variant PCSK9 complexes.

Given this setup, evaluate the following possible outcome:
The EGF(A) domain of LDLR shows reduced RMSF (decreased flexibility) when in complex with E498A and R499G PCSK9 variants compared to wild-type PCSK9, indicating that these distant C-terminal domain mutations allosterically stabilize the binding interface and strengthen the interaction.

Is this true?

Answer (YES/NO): NO